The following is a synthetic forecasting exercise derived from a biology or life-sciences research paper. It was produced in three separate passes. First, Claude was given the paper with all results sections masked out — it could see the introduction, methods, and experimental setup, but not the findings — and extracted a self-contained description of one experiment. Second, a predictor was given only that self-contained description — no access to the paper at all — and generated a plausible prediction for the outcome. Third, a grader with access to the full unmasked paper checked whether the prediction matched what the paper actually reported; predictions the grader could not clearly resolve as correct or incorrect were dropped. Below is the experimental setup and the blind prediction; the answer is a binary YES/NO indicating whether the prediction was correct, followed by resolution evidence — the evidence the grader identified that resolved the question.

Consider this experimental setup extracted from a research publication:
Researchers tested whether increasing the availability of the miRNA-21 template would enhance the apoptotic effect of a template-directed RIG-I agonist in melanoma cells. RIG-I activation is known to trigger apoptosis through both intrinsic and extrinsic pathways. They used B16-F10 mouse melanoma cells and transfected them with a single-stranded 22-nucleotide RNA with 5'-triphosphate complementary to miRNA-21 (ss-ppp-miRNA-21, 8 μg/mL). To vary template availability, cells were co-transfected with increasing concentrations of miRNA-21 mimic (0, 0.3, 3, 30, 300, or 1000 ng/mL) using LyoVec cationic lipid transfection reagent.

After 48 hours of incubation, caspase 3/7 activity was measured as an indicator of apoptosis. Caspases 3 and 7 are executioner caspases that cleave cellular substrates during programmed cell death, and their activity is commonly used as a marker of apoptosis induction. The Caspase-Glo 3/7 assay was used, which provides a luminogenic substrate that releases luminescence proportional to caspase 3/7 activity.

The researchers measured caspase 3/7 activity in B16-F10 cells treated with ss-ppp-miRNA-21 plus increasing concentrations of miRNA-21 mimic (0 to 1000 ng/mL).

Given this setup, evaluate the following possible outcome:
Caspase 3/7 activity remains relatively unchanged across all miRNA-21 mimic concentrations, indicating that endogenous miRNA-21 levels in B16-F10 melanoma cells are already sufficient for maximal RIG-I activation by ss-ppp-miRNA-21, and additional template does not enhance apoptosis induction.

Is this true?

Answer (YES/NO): NO